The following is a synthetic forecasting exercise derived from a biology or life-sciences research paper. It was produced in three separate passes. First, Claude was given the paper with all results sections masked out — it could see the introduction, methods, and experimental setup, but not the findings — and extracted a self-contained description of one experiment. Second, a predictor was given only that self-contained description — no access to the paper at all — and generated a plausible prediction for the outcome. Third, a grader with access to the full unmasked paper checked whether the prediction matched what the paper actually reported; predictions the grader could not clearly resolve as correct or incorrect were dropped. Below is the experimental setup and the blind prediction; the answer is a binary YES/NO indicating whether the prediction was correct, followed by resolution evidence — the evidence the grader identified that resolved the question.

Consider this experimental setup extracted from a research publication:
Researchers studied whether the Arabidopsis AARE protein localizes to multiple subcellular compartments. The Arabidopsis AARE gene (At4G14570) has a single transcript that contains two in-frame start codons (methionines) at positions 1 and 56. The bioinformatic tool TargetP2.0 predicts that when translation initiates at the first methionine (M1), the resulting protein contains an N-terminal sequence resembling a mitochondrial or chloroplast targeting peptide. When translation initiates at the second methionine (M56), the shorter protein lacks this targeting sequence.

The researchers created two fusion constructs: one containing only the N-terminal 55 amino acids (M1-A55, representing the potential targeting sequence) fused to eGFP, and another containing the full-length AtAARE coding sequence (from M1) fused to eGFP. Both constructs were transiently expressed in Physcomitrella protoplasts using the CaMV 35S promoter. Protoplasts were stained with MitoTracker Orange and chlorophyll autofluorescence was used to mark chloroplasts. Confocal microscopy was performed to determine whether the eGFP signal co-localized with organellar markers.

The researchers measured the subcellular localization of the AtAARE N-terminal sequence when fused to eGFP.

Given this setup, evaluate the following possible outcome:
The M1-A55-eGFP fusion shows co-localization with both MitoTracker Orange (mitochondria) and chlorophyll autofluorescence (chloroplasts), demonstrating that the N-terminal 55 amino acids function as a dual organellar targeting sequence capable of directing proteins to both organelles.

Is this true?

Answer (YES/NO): YES